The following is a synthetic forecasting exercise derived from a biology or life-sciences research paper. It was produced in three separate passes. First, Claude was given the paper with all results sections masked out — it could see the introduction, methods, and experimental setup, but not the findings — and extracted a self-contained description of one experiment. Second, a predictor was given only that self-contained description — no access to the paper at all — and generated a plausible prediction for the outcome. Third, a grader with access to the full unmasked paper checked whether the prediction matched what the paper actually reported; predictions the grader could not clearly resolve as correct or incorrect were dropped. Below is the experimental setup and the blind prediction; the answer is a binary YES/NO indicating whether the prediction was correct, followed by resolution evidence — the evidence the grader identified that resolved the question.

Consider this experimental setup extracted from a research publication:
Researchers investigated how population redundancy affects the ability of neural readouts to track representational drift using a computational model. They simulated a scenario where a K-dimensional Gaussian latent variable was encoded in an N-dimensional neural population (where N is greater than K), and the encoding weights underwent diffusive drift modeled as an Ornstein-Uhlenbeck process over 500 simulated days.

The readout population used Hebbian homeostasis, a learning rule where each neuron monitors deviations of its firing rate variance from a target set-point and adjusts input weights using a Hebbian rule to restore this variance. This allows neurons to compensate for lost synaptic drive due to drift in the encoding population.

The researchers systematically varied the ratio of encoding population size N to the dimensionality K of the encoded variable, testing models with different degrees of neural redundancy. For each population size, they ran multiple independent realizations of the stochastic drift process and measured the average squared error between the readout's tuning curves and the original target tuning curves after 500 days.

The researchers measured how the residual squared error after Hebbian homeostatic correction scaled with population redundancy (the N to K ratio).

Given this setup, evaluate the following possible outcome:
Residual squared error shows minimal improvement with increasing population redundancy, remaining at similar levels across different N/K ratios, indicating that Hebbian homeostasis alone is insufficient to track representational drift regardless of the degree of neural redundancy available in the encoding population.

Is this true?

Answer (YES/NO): NO